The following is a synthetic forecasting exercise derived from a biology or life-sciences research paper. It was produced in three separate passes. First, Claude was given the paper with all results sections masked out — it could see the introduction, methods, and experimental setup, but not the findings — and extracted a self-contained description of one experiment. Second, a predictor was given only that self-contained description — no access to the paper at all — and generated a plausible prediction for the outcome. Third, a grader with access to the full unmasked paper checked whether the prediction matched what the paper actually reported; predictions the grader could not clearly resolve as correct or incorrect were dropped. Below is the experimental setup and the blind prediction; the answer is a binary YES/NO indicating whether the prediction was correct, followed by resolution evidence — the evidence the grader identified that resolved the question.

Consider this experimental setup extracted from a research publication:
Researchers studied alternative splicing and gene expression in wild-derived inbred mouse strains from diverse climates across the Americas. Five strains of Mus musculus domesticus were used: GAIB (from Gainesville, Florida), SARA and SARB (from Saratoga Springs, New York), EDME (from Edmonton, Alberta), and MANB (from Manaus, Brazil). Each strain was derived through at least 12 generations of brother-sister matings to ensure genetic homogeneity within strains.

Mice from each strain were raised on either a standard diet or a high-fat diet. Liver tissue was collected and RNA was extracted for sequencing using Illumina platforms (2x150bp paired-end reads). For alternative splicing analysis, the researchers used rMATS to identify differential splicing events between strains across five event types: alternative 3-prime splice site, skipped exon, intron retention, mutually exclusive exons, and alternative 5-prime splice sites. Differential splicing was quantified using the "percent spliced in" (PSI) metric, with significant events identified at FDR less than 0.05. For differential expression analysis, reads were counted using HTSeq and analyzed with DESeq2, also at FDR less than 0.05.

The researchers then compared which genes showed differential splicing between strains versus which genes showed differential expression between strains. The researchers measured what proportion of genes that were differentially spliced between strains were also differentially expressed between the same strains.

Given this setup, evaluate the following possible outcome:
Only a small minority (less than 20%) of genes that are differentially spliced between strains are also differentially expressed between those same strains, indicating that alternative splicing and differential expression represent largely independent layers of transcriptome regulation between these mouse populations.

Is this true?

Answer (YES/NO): YES